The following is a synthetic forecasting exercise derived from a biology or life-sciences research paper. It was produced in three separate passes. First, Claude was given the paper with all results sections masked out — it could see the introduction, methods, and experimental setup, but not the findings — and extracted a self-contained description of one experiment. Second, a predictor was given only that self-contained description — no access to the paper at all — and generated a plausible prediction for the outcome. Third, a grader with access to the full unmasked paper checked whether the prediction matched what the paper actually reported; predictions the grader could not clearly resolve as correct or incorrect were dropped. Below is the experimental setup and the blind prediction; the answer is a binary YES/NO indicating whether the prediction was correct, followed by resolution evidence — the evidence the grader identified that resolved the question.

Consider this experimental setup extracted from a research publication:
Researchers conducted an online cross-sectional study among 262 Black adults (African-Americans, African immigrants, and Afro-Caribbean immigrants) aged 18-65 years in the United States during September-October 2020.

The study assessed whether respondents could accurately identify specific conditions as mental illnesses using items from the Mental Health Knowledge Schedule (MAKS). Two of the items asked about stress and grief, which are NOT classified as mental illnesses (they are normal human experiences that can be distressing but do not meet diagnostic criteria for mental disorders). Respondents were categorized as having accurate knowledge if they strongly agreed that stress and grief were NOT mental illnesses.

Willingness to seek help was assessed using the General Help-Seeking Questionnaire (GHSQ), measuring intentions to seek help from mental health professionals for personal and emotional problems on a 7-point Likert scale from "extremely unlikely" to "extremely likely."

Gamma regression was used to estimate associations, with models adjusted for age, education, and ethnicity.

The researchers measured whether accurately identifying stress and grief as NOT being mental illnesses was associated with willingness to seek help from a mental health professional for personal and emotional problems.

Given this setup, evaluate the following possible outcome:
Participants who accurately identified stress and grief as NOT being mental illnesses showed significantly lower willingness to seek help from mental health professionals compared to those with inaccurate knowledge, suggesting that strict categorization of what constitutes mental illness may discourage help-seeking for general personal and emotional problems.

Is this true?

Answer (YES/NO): NO